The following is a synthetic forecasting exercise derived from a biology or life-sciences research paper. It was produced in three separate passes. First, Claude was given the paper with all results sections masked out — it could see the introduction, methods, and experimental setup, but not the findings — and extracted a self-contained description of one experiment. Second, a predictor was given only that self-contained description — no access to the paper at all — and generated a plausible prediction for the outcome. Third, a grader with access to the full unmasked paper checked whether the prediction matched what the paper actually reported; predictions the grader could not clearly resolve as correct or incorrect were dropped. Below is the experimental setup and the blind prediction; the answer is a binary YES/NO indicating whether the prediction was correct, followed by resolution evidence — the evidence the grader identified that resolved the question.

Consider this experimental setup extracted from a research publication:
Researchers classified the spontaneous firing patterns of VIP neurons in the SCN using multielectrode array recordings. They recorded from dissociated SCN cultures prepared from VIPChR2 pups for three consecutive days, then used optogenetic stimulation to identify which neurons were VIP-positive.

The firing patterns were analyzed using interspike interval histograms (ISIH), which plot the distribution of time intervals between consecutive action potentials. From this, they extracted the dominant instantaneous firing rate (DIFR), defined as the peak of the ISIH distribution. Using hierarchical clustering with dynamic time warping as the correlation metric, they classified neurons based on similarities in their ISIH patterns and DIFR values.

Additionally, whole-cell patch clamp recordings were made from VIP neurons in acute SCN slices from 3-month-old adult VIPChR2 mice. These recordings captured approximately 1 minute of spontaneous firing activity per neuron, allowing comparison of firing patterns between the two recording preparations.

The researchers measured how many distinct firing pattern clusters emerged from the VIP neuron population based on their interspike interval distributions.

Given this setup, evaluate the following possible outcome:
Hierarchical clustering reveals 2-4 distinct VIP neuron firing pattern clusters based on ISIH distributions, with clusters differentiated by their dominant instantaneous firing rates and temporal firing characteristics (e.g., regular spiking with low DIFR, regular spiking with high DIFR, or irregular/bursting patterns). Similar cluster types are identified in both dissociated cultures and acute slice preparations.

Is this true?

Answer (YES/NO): NO